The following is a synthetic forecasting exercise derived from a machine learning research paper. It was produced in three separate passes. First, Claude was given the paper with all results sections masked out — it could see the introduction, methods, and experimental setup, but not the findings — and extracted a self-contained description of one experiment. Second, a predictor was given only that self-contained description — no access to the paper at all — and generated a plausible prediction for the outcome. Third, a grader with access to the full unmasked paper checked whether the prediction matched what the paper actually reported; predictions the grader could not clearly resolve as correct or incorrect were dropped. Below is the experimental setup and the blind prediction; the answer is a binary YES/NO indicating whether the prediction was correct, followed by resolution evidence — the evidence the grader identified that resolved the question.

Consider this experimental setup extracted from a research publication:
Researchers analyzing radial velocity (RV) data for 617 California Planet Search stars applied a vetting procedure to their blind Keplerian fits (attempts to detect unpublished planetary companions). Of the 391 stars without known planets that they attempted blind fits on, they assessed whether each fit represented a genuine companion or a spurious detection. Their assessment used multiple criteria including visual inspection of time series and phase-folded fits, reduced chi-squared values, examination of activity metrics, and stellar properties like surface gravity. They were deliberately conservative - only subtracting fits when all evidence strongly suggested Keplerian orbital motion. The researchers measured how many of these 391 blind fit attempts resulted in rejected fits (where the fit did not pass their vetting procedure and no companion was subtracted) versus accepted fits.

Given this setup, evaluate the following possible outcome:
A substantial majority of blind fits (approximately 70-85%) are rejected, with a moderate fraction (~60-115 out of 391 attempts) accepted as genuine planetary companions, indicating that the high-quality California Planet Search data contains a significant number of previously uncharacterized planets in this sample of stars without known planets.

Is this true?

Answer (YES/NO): NO